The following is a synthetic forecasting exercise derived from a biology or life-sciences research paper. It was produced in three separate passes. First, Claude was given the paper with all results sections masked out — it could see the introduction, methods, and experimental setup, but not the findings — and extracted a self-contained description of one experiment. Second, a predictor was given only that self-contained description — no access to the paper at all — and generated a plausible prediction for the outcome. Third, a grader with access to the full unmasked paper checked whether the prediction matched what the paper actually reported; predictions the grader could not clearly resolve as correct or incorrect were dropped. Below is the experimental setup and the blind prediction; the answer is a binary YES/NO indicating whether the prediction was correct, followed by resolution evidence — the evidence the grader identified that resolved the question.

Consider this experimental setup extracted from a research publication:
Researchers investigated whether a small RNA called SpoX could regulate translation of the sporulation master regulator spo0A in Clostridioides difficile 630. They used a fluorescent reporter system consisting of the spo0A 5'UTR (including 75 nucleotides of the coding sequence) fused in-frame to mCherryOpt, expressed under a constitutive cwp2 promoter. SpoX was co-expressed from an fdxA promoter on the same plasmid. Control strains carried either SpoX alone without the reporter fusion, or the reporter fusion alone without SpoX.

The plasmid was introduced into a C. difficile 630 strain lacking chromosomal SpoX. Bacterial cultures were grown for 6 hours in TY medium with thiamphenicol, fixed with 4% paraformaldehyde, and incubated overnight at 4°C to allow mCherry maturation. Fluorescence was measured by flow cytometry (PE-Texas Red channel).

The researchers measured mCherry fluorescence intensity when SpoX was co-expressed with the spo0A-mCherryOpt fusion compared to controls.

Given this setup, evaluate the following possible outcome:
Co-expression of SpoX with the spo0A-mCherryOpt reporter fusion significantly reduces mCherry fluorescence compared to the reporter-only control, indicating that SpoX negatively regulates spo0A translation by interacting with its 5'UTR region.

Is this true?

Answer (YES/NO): NO